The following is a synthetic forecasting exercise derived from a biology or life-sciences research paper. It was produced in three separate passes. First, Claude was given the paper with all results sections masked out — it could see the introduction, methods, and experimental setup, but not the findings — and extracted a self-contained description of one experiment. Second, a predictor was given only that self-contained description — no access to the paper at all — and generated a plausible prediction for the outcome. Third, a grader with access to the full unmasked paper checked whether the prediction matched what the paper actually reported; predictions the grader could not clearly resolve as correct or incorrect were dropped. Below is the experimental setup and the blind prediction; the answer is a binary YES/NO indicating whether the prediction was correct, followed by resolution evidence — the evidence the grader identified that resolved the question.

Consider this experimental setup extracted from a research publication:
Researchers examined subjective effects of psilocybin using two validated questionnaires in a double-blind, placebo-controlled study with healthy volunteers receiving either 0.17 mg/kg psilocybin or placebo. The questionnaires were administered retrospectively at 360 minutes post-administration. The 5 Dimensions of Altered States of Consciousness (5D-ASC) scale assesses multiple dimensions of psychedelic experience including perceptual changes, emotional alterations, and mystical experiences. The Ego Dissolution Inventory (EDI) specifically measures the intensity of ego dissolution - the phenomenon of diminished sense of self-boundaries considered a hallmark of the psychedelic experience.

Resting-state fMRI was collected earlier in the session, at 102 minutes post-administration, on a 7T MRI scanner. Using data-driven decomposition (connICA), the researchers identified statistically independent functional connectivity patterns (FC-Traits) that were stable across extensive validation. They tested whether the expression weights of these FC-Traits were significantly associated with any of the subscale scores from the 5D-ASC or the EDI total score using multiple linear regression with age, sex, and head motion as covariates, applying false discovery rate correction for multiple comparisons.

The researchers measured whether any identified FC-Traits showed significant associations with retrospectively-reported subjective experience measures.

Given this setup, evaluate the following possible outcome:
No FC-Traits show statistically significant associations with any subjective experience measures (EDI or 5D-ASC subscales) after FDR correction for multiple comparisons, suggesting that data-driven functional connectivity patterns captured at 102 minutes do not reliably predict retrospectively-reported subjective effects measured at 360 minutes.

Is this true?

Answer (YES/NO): NO